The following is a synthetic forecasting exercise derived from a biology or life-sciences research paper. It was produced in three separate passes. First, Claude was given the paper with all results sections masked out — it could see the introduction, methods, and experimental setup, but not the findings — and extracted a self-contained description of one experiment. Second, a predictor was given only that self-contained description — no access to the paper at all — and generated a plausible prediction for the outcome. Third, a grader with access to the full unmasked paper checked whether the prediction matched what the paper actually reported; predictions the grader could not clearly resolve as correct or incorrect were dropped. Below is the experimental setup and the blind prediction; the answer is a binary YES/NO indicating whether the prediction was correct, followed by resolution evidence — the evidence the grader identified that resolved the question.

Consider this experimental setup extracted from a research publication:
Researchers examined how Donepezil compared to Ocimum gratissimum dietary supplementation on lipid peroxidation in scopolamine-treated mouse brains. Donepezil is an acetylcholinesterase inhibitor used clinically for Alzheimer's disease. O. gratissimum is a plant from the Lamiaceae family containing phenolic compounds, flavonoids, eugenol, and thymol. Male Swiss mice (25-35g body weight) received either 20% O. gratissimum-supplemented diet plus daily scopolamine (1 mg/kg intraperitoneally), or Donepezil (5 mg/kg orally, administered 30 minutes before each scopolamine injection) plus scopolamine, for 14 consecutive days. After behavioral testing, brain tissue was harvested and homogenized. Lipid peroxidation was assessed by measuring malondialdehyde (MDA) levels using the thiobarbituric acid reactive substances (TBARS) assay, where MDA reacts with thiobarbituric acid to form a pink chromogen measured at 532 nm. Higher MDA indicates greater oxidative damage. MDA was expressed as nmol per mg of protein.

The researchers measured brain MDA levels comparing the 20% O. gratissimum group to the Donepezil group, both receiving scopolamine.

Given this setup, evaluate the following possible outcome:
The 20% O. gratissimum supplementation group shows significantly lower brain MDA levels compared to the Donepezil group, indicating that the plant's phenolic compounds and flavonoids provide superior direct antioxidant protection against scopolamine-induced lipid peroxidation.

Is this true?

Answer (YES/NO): NO